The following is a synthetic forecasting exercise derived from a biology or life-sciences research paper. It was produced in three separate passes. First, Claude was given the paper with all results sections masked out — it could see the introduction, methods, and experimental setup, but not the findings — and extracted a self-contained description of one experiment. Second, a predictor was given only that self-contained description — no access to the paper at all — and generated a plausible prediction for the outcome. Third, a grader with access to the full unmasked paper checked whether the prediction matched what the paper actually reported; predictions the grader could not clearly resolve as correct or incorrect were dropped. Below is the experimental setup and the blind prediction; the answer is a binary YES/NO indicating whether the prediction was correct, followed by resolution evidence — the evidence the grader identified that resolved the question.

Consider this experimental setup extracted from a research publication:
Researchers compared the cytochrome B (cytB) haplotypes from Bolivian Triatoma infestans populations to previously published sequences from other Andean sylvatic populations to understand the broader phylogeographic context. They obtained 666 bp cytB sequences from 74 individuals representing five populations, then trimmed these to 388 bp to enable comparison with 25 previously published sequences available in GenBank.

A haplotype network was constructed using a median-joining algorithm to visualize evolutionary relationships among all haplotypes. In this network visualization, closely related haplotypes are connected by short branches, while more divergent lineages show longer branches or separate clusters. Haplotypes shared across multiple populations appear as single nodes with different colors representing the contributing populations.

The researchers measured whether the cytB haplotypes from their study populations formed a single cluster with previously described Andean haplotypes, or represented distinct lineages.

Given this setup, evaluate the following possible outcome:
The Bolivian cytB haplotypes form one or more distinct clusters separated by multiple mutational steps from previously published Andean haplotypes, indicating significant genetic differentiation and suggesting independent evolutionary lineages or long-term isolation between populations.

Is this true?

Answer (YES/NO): NO